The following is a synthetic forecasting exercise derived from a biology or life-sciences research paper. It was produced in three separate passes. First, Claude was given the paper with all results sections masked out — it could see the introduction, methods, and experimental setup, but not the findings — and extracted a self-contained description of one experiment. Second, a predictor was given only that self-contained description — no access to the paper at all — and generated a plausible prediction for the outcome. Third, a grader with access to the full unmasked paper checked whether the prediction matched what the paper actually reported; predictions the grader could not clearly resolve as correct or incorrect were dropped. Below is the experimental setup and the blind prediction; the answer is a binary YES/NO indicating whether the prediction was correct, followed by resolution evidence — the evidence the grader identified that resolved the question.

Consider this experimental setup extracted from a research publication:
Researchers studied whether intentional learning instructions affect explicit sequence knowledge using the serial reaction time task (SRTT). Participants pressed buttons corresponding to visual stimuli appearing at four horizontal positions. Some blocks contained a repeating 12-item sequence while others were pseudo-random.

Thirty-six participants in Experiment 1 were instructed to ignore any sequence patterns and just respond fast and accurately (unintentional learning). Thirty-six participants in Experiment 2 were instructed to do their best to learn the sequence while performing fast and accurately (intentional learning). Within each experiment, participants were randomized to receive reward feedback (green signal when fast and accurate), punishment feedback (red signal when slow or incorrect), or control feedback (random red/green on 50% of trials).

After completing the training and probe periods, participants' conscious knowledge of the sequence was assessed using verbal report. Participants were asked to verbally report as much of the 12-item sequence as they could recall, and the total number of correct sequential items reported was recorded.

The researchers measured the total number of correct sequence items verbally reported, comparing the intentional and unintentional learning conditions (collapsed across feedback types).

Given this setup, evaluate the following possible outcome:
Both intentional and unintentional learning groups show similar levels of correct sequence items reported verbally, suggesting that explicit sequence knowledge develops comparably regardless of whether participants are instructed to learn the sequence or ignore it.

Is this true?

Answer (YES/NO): NO